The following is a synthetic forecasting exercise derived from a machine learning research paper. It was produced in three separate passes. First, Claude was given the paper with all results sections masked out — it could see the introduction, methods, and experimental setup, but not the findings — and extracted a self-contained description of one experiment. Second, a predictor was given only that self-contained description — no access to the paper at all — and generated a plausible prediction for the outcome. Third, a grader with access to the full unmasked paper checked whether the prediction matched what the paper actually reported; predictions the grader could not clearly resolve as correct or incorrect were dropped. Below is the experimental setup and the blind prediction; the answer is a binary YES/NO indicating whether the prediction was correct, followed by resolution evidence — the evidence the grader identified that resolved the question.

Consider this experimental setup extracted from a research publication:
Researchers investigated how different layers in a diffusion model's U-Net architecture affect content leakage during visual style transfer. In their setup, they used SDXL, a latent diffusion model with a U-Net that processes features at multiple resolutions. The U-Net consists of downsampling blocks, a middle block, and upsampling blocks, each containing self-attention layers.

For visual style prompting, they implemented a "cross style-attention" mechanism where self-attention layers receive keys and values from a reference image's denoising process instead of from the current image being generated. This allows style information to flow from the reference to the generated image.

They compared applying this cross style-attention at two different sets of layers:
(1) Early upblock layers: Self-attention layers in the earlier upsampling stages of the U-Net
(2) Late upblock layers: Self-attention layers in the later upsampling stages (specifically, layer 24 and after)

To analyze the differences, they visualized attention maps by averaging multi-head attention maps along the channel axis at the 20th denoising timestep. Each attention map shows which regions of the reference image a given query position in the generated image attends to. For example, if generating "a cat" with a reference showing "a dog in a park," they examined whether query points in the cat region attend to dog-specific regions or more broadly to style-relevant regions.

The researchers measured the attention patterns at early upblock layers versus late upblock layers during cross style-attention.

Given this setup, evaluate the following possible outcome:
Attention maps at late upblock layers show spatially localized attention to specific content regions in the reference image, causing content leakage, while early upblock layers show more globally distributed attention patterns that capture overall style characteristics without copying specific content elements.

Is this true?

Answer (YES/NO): NO